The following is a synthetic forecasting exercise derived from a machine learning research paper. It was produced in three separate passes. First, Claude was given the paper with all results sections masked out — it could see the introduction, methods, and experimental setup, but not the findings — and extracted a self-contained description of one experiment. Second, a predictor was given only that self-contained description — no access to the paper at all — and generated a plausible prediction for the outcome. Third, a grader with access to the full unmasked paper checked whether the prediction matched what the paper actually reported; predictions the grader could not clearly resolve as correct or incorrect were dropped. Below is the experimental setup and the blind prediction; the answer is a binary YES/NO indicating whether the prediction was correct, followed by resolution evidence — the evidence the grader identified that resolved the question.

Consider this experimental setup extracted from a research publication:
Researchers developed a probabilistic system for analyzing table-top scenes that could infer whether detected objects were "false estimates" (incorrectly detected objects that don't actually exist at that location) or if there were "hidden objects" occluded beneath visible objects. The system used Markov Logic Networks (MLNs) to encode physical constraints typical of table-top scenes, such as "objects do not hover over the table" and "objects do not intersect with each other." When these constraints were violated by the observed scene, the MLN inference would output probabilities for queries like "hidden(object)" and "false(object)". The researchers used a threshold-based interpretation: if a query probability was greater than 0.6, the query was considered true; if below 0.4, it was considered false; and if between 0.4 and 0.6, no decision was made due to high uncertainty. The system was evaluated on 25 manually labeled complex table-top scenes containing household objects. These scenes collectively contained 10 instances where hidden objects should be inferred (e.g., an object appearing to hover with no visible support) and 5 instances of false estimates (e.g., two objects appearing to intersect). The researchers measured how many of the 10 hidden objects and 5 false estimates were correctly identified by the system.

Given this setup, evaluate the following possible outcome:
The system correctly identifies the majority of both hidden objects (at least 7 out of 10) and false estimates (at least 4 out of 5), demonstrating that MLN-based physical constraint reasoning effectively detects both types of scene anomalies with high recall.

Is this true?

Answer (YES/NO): YES